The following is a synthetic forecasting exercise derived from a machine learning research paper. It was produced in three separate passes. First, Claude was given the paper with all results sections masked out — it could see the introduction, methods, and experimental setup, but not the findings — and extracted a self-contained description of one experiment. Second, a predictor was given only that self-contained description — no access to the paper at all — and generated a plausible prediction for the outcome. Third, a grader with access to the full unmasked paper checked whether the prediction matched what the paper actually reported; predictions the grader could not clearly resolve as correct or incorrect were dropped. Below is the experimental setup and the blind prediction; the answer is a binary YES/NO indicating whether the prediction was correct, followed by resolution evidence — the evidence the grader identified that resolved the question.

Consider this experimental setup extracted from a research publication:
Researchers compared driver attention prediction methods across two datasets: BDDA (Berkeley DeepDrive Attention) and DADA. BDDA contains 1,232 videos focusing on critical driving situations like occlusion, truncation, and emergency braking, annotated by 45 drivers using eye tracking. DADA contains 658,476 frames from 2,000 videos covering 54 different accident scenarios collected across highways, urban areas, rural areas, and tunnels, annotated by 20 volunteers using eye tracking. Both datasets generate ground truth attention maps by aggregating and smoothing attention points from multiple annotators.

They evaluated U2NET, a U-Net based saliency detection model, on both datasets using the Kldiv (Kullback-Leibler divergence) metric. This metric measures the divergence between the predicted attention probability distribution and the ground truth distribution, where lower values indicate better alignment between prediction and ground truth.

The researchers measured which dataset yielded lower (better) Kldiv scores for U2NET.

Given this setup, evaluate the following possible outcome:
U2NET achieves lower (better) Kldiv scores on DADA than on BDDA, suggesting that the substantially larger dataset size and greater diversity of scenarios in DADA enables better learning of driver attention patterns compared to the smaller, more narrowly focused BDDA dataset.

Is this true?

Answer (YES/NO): NO